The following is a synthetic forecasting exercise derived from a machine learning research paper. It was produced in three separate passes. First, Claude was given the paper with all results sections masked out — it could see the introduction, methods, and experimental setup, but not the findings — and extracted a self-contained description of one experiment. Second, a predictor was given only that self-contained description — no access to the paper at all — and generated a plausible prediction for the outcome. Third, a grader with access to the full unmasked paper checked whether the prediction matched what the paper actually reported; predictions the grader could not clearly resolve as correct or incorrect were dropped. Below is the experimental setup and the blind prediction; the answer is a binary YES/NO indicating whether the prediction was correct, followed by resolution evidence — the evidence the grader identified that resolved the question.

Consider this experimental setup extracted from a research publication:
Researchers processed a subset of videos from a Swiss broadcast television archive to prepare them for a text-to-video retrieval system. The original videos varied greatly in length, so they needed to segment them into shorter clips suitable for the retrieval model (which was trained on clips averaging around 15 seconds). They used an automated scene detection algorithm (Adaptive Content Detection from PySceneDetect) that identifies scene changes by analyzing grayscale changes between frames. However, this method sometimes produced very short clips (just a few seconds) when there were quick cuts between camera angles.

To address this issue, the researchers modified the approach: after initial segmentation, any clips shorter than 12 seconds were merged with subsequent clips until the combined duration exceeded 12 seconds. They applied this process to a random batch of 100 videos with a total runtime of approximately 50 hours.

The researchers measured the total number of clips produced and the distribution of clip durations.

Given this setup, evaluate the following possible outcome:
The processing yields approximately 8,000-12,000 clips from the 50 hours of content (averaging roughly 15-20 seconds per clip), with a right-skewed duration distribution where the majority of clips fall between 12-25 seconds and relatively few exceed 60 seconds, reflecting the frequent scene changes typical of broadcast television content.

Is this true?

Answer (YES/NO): NO